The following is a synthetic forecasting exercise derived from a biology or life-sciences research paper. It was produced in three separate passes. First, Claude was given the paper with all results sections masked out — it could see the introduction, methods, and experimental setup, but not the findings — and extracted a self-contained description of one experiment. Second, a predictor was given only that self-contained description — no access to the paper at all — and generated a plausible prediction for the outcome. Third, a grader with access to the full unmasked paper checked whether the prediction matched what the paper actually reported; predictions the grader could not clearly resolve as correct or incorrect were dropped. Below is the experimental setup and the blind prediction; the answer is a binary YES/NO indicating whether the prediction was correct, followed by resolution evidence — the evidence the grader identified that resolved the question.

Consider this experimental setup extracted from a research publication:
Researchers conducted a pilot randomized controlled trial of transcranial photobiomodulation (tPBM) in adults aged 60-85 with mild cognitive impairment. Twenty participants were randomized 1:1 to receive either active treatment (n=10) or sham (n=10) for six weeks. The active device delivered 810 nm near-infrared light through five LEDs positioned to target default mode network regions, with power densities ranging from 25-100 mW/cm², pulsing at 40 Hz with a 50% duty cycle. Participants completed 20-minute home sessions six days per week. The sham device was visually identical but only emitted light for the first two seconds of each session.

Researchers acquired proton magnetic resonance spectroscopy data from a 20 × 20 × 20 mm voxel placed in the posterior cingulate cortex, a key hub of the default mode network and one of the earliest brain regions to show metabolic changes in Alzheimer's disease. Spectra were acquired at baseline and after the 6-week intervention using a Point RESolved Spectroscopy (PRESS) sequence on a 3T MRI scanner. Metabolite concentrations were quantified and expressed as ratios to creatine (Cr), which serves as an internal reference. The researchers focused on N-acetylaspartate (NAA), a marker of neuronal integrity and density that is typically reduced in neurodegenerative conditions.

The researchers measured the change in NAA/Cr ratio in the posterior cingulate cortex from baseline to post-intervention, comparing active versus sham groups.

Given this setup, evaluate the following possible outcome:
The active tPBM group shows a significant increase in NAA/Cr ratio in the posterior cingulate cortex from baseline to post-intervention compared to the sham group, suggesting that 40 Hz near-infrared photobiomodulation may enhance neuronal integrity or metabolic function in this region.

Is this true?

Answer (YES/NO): NO